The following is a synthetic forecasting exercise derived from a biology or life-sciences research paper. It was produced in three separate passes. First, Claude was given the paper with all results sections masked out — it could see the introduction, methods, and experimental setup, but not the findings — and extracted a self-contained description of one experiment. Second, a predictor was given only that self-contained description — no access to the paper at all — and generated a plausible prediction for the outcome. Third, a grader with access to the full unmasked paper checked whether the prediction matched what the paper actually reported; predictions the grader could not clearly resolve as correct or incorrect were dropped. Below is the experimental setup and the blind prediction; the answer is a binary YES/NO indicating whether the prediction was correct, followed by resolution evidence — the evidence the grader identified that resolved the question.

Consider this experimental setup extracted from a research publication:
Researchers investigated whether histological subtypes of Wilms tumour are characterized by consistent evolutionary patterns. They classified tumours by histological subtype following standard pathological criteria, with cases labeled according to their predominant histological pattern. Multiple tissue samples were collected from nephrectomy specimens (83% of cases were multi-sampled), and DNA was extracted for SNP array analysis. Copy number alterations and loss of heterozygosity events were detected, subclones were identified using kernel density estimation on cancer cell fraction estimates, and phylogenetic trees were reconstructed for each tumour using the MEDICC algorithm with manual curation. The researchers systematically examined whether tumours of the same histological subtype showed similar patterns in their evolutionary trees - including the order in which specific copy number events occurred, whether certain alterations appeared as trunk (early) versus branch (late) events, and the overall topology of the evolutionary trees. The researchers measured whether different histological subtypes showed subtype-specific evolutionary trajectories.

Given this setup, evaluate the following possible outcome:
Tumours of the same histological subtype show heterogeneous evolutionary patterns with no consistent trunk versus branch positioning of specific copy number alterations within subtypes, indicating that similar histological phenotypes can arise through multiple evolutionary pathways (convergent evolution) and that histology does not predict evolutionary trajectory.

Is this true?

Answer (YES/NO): NO